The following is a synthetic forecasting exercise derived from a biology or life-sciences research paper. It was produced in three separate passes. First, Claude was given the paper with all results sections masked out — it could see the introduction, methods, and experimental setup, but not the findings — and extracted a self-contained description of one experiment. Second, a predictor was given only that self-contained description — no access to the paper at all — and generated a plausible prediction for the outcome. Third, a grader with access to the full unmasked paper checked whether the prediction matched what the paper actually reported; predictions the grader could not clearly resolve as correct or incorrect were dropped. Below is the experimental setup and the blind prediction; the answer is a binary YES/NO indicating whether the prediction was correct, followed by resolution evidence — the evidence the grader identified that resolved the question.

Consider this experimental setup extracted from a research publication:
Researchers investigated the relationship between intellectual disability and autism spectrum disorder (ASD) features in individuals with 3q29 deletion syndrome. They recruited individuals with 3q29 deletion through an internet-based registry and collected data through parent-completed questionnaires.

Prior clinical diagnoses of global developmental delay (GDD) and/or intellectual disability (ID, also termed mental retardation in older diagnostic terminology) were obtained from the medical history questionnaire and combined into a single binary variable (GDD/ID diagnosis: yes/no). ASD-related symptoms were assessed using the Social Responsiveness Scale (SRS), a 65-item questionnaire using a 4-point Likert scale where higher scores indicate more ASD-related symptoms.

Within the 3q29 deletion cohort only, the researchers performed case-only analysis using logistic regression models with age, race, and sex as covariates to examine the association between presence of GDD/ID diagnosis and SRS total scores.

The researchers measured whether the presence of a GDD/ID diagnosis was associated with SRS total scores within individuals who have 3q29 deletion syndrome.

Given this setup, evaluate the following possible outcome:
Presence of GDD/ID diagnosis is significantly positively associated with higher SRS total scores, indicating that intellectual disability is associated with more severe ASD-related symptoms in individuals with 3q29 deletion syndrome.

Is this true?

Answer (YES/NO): NO